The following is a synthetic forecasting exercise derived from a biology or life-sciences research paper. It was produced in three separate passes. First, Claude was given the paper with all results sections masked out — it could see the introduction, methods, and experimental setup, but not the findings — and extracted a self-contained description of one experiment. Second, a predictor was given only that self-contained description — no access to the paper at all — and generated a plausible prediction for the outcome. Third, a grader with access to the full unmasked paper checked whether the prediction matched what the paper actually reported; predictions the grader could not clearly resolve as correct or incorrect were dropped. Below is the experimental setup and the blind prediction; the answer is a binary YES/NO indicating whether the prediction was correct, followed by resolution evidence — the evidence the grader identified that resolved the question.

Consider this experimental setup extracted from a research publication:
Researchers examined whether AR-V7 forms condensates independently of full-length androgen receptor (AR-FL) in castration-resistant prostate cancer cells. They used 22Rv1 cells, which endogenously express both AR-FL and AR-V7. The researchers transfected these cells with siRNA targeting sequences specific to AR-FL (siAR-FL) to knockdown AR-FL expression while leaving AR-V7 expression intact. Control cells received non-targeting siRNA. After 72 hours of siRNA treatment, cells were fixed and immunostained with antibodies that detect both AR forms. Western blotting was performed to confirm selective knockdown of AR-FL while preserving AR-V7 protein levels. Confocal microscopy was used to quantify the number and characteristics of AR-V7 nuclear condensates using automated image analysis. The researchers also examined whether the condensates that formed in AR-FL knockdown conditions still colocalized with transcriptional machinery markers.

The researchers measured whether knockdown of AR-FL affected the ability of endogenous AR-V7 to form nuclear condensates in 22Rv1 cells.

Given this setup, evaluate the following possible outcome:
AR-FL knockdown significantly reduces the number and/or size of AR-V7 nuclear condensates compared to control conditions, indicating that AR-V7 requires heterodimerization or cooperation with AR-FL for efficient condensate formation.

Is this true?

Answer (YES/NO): NO